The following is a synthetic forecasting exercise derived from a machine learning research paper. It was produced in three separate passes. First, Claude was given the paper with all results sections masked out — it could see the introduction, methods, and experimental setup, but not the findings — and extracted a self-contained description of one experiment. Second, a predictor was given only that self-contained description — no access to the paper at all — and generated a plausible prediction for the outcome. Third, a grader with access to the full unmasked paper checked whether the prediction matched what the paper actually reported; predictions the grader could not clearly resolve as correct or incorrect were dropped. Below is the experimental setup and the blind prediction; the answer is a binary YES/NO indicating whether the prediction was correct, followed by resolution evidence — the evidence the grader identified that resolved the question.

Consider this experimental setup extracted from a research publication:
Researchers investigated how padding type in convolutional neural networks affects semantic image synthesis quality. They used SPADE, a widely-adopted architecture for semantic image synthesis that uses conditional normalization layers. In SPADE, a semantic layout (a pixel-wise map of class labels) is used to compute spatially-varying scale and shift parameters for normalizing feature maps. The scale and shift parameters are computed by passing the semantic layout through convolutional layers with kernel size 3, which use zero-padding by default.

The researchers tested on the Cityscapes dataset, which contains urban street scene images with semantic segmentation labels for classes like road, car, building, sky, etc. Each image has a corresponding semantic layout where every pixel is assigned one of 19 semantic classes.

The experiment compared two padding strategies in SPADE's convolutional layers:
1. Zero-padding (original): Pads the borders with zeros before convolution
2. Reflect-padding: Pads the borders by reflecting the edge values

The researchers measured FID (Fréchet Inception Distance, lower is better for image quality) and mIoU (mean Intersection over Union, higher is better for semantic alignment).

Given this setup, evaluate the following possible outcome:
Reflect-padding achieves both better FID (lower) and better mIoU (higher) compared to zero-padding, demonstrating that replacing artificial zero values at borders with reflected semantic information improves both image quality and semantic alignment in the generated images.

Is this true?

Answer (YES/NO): NO